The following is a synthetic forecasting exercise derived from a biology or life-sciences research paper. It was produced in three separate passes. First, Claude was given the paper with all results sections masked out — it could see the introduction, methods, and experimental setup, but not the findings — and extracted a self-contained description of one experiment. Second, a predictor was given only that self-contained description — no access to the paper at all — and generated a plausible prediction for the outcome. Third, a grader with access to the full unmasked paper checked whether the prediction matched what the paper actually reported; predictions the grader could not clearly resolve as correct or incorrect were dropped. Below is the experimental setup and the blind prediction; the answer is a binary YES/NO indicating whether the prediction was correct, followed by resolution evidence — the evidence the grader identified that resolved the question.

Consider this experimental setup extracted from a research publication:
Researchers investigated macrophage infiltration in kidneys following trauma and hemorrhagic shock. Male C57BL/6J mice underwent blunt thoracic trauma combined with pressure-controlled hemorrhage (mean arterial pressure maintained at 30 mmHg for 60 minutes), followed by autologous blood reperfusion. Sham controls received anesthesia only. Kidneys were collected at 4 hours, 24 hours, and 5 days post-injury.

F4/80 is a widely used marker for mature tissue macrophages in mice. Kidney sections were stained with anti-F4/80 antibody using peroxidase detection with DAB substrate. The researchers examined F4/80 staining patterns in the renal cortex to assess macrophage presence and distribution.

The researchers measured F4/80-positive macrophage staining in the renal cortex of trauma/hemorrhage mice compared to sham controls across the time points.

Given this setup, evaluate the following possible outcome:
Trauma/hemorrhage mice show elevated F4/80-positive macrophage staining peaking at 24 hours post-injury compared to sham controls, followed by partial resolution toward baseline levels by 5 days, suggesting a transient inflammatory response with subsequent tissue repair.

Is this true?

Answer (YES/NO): NO